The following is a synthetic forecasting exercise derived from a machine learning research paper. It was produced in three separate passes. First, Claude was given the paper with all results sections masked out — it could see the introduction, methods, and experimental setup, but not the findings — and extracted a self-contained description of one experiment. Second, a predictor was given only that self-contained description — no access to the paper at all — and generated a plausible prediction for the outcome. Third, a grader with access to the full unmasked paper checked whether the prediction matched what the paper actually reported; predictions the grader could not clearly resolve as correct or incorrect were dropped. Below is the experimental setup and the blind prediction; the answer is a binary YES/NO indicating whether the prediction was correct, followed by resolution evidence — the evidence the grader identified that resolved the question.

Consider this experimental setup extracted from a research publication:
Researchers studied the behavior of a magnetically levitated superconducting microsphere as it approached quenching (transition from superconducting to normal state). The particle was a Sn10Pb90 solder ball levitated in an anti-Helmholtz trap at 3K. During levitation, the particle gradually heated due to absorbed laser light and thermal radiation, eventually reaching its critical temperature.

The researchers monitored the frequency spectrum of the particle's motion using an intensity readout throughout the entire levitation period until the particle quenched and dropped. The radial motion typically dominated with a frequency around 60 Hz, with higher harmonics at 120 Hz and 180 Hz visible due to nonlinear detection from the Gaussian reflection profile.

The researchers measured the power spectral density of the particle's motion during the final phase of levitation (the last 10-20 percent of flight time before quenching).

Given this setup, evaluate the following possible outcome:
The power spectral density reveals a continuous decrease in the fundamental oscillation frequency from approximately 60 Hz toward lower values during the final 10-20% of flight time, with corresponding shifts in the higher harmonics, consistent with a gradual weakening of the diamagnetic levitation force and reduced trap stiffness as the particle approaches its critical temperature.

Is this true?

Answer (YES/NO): NO